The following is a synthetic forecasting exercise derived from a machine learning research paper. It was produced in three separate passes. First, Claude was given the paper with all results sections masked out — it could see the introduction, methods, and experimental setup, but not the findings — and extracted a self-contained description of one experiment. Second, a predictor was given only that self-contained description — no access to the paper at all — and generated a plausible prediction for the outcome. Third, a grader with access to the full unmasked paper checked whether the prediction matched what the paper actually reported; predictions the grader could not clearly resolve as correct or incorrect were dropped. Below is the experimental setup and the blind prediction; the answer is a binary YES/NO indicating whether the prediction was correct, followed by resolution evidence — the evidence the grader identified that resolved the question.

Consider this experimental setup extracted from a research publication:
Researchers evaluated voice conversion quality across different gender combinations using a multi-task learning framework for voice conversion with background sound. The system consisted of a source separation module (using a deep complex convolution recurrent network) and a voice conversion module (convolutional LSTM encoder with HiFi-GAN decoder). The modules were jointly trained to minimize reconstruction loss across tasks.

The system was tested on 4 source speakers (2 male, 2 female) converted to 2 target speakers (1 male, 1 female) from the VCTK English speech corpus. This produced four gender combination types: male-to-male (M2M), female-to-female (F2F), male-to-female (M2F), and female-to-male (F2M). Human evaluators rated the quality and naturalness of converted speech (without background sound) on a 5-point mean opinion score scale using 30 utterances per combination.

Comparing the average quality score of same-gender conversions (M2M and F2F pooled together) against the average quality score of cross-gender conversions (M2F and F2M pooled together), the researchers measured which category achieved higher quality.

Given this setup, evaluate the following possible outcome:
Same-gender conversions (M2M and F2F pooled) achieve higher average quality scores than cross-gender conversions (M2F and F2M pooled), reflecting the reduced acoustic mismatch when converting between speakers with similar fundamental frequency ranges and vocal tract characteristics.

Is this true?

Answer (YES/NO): YES